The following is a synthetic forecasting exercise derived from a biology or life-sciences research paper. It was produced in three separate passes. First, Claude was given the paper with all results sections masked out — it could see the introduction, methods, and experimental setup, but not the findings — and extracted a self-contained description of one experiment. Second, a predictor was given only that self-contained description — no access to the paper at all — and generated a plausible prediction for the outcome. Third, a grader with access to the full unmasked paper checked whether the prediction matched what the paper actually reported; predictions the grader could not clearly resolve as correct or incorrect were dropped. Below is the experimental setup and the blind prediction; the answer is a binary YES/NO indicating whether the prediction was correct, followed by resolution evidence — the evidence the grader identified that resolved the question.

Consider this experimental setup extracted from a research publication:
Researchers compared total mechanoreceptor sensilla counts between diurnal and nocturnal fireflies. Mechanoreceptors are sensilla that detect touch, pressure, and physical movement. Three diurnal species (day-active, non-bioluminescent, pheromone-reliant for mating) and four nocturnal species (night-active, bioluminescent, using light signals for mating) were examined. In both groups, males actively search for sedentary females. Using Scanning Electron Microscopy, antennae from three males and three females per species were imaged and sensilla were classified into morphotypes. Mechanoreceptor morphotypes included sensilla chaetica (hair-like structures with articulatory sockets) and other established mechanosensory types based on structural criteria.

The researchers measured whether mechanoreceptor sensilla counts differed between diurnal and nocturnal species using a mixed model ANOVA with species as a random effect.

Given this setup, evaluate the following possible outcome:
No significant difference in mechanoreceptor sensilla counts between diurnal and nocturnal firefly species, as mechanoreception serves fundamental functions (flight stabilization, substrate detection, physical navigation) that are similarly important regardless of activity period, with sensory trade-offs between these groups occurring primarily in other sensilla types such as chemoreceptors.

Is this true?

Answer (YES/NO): YES